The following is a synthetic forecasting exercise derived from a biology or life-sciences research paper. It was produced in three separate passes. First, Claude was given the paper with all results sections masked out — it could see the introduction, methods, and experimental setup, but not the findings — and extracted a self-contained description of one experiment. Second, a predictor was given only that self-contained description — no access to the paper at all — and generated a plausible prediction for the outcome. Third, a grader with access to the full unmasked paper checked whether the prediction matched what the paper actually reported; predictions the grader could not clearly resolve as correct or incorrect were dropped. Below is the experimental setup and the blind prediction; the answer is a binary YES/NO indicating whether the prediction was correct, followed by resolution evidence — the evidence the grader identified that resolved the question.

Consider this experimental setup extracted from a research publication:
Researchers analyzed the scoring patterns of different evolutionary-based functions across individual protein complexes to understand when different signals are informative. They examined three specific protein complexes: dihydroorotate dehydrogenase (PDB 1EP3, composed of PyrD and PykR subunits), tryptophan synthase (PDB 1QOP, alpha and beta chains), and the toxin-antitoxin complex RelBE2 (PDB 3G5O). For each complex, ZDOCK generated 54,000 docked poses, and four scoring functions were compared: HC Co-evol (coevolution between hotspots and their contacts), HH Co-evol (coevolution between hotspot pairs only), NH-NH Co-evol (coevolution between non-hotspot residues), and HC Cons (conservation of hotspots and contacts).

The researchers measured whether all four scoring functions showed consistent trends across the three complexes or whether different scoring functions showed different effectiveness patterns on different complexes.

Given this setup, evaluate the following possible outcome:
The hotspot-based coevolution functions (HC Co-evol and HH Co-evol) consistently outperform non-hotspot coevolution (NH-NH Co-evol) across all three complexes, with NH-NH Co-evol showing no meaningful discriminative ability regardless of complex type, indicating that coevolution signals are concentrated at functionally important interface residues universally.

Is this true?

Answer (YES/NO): YES